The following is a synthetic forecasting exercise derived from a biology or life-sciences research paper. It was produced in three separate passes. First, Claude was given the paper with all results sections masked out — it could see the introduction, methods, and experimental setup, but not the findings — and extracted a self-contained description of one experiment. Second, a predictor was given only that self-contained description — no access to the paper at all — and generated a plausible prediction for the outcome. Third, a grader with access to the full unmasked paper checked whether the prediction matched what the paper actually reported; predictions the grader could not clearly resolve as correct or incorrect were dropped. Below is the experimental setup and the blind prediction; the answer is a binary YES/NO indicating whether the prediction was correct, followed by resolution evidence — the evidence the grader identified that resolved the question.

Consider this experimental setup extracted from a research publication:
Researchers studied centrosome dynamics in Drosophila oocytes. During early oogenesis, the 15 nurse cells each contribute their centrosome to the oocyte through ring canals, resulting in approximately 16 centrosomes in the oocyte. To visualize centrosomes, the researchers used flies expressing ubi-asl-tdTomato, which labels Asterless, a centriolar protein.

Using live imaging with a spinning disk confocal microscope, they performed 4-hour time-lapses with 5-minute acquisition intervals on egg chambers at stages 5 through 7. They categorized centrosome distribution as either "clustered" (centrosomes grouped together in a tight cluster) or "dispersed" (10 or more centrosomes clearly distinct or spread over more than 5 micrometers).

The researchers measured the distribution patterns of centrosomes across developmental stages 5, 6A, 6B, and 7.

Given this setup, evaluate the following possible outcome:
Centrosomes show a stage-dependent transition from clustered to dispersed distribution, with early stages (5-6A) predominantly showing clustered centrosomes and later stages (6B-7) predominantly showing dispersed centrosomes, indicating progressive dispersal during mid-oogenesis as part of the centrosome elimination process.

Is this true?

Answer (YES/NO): NO